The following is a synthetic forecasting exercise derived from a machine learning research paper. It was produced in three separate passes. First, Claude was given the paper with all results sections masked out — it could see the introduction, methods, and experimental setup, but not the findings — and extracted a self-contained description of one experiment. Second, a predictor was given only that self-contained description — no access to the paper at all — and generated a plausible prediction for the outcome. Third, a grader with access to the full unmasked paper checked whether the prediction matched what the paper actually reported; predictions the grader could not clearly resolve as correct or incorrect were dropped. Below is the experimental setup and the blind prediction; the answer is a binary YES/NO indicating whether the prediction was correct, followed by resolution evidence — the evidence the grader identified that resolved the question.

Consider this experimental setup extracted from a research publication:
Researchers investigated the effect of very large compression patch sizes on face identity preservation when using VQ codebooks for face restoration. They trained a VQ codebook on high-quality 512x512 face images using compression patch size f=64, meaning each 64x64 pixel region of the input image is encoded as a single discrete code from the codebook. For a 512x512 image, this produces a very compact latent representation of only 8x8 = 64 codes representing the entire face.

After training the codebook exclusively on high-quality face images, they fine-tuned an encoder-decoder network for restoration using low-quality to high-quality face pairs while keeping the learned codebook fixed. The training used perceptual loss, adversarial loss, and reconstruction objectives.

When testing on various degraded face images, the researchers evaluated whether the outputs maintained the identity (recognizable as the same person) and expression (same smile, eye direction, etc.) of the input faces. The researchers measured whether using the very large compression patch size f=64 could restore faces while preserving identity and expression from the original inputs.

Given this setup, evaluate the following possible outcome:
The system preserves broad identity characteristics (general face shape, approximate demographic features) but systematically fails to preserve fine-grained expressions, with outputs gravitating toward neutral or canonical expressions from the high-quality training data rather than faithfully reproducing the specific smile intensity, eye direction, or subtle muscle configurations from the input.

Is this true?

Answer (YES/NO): NO